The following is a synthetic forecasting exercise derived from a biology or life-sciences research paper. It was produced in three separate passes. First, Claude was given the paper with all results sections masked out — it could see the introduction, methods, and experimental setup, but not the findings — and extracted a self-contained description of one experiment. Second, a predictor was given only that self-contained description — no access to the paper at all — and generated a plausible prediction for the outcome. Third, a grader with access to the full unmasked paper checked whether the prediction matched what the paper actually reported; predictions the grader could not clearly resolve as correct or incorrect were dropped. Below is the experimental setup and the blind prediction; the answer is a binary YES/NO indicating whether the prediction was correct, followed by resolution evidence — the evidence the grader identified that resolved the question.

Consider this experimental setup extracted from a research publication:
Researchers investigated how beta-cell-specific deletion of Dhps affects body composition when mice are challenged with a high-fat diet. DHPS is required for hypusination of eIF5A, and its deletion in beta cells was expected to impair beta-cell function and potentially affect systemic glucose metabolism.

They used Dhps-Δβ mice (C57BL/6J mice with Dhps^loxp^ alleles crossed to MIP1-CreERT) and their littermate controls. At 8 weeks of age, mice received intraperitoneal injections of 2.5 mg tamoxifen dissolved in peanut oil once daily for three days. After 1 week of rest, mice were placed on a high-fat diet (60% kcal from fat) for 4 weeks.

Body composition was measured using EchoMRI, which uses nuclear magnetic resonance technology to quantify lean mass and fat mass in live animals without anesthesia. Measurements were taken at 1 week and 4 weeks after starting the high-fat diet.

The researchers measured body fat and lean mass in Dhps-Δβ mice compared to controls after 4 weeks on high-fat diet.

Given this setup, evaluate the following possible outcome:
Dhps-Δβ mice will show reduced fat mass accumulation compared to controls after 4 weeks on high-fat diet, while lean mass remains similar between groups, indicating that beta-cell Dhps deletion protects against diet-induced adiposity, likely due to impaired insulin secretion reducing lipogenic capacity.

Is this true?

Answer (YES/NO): NO